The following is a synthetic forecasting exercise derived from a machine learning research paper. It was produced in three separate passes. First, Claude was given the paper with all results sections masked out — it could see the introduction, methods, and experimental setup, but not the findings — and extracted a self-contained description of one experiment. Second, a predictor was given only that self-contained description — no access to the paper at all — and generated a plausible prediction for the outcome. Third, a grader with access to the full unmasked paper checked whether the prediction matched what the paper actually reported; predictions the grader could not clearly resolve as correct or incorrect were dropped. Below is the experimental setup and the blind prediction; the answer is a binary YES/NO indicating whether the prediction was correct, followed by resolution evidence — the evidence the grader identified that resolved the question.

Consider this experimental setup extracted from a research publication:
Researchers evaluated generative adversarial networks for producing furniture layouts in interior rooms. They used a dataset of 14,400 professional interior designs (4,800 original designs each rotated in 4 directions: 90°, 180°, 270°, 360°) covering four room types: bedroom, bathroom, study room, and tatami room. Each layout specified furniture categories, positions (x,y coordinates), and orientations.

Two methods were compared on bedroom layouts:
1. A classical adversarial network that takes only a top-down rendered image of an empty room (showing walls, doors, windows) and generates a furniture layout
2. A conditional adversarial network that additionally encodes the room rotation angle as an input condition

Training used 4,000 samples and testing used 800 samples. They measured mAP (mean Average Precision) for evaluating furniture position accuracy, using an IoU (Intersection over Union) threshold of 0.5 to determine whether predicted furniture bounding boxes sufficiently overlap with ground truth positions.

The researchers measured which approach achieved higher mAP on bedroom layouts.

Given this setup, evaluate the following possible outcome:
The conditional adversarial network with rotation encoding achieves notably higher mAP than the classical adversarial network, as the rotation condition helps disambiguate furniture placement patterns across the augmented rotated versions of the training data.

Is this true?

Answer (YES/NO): NO